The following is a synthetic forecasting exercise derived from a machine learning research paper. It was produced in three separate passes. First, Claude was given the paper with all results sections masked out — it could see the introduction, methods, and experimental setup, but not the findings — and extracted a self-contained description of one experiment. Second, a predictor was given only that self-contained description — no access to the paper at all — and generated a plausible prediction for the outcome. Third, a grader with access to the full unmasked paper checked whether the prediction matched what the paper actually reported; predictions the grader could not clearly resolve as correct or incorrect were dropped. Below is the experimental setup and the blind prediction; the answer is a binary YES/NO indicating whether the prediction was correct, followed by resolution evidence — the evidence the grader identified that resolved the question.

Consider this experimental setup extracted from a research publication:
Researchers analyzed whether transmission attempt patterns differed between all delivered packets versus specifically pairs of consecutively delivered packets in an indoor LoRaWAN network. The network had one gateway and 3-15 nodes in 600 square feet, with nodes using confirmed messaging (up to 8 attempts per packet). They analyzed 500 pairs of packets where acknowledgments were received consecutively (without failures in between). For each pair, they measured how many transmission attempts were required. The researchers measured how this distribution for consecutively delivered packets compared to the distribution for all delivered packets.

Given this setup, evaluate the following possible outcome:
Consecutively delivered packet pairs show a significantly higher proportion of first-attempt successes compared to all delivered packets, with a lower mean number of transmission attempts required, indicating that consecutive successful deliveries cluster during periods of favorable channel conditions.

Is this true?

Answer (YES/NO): NO